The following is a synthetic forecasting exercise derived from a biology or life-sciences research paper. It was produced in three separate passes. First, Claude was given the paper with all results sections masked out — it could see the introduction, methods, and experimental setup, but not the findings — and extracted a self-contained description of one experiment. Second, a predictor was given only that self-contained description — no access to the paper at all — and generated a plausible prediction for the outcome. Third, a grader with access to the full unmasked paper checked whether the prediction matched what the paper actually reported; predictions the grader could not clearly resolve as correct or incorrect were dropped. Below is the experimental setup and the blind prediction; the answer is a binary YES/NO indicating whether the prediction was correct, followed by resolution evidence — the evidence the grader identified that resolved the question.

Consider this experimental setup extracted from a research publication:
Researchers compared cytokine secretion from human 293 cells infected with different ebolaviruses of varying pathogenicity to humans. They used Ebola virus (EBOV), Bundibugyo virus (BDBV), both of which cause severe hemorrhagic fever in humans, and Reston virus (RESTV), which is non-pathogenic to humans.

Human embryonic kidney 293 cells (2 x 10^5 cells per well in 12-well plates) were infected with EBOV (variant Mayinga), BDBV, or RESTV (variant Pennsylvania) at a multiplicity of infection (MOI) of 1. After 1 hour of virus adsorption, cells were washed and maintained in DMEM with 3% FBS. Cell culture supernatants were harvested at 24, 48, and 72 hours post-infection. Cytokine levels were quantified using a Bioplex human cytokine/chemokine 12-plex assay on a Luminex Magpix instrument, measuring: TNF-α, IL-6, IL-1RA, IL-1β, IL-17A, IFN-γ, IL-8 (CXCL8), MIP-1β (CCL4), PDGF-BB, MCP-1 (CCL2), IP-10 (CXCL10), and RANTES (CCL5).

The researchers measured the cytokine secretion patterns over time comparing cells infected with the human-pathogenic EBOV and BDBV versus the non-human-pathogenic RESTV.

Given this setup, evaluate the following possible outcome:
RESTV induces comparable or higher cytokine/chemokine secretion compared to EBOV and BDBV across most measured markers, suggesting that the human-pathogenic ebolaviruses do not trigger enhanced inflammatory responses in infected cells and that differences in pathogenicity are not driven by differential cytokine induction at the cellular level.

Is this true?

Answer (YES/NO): NO